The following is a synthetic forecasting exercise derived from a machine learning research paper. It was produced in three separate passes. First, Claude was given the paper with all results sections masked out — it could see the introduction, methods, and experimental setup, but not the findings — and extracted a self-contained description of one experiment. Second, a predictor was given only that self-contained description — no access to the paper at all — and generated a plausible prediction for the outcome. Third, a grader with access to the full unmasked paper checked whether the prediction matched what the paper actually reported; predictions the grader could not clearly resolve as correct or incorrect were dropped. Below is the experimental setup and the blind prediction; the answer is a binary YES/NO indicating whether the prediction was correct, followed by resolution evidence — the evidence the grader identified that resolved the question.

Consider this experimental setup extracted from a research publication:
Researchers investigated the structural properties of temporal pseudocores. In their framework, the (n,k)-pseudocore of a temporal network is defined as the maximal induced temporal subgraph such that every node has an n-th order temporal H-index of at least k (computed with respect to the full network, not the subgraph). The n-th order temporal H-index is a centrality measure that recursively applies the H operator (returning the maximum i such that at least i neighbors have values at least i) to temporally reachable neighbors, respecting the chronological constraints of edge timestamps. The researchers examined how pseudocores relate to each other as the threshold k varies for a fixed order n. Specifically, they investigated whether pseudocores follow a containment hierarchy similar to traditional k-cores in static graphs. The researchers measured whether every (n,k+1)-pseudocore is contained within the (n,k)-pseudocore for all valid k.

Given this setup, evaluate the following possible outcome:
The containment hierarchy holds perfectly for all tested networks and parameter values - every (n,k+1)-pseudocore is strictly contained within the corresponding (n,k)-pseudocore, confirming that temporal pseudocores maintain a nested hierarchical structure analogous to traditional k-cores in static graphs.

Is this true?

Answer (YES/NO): NO